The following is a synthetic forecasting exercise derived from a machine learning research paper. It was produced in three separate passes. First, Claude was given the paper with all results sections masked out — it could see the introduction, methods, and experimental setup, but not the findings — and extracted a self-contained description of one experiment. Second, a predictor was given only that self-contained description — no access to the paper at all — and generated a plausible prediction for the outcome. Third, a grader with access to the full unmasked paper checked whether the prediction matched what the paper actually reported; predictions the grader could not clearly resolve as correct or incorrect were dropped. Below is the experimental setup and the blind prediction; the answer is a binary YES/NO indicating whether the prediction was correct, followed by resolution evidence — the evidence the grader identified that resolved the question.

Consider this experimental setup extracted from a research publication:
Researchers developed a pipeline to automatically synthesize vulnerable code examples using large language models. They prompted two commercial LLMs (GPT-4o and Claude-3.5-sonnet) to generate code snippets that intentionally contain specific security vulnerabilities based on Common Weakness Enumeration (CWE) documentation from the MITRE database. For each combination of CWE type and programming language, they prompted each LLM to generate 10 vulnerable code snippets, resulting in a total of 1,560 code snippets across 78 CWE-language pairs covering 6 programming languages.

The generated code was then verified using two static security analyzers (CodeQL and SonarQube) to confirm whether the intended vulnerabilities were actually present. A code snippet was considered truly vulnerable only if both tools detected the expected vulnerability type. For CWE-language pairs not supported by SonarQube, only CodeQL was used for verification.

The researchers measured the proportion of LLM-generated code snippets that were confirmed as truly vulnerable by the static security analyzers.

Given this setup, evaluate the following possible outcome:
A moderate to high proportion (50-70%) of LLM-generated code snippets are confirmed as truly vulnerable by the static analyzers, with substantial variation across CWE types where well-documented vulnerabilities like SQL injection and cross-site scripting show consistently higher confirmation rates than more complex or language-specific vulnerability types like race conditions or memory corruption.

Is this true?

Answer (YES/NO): NO